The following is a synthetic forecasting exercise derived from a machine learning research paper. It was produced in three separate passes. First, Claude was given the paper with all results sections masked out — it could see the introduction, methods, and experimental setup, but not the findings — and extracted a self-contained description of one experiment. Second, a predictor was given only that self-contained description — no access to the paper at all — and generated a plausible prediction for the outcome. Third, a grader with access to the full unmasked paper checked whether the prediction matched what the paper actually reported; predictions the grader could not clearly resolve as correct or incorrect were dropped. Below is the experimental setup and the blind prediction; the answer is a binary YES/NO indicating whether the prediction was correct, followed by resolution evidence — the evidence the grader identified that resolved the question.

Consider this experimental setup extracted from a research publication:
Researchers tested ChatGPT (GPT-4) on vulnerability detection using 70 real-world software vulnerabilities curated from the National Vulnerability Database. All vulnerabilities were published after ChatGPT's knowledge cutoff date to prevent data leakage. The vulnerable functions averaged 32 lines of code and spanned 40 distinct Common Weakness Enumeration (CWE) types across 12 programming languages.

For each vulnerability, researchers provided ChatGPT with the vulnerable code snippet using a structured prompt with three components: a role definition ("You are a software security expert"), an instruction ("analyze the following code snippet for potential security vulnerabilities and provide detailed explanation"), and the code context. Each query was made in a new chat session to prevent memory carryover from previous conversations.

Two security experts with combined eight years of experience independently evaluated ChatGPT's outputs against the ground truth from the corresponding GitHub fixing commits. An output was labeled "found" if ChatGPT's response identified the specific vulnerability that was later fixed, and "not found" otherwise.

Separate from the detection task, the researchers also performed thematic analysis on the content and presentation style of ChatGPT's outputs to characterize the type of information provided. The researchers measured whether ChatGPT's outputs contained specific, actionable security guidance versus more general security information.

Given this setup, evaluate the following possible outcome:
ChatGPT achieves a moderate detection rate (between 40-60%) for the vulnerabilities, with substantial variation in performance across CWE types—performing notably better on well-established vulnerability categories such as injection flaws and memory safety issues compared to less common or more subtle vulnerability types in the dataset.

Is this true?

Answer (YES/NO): NO